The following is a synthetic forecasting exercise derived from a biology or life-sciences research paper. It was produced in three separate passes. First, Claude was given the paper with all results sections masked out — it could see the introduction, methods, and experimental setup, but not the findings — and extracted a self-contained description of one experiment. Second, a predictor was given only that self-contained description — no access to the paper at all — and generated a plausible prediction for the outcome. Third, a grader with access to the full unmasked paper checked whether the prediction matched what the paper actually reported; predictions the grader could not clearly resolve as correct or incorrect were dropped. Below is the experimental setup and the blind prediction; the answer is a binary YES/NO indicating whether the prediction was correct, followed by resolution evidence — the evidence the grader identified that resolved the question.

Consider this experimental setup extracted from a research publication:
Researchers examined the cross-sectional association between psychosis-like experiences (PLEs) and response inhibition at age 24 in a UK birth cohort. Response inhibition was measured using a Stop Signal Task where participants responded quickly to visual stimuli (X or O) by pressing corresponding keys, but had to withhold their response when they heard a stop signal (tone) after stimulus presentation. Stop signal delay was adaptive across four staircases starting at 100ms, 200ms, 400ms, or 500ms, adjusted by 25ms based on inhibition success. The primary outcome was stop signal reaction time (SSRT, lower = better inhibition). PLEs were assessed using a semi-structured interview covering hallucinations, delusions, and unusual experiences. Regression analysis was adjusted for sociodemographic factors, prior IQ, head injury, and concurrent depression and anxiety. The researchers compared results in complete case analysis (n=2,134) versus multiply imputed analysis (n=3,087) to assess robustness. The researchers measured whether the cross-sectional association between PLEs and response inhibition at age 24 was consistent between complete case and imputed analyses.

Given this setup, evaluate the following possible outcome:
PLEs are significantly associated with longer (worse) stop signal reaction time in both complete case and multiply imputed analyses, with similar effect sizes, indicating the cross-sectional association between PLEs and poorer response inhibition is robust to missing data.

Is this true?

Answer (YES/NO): NO